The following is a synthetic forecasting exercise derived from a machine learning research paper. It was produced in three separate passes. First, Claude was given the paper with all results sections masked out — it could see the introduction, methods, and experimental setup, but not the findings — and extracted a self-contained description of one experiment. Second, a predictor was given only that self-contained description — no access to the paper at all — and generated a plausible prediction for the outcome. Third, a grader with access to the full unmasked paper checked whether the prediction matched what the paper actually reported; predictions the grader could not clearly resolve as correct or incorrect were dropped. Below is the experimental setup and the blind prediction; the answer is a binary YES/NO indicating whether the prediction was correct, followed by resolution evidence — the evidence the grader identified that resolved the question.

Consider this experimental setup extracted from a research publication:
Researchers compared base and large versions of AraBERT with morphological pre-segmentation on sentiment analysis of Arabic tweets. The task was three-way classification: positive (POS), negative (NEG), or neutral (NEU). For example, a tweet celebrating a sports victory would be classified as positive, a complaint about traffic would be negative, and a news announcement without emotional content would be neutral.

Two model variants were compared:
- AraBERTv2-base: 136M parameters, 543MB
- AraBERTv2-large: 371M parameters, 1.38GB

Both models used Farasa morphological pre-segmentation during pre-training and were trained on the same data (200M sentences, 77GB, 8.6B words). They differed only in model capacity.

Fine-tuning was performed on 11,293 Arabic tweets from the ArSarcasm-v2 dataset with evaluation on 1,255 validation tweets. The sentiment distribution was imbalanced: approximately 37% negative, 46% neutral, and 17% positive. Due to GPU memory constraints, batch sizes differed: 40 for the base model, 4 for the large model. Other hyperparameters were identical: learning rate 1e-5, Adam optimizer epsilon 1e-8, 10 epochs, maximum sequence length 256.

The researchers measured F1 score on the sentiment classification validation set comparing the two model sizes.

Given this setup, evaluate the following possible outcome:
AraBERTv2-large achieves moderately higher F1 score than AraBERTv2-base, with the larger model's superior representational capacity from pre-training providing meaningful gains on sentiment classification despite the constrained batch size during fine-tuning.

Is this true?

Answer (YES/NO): NO